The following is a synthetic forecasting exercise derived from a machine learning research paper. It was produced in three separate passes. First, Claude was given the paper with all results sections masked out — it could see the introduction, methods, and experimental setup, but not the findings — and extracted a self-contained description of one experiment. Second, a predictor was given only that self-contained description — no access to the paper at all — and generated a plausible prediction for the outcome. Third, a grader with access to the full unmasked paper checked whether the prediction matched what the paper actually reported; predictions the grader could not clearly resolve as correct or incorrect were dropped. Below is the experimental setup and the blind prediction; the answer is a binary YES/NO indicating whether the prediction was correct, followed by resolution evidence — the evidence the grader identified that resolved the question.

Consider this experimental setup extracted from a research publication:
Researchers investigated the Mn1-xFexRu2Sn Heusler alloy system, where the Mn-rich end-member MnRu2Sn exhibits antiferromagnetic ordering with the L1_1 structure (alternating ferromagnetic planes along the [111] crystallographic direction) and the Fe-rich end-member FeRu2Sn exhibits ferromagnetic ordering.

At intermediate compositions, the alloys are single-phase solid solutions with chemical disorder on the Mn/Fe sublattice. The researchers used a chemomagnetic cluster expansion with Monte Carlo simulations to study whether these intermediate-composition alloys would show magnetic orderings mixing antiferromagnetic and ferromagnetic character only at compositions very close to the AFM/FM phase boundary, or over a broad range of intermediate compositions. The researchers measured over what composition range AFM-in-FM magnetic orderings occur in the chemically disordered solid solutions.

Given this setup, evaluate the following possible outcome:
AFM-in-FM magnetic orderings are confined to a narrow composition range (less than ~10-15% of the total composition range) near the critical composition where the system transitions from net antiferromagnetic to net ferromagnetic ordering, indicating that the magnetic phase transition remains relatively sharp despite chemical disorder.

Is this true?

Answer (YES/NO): NO